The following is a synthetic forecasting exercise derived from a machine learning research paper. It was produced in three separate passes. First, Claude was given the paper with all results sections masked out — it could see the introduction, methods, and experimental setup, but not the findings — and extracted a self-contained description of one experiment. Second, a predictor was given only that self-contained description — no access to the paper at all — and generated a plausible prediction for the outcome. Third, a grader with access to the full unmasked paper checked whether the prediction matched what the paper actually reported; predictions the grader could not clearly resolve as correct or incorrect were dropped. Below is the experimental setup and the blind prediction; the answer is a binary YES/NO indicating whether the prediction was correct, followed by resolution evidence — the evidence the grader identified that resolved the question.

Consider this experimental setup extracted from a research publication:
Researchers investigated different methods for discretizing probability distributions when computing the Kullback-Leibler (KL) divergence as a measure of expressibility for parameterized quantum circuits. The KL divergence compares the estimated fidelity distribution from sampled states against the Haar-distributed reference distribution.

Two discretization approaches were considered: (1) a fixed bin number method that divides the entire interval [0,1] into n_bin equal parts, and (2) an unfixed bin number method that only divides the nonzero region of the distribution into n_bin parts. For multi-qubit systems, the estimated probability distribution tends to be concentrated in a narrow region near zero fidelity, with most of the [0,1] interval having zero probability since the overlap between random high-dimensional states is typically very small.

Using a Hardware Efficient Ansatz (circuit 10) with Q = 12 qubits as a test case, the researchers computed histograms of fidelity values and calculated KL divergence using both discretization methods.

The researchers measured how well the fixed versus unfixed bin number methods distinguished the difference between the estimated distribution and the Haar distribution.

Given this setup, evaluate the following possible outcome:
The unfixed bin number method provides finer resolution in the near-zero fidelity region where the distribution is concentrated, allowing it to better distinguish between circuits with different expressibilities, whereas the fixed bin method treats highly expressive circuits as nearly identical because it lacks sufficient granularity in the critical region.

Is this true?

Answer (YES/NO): NO